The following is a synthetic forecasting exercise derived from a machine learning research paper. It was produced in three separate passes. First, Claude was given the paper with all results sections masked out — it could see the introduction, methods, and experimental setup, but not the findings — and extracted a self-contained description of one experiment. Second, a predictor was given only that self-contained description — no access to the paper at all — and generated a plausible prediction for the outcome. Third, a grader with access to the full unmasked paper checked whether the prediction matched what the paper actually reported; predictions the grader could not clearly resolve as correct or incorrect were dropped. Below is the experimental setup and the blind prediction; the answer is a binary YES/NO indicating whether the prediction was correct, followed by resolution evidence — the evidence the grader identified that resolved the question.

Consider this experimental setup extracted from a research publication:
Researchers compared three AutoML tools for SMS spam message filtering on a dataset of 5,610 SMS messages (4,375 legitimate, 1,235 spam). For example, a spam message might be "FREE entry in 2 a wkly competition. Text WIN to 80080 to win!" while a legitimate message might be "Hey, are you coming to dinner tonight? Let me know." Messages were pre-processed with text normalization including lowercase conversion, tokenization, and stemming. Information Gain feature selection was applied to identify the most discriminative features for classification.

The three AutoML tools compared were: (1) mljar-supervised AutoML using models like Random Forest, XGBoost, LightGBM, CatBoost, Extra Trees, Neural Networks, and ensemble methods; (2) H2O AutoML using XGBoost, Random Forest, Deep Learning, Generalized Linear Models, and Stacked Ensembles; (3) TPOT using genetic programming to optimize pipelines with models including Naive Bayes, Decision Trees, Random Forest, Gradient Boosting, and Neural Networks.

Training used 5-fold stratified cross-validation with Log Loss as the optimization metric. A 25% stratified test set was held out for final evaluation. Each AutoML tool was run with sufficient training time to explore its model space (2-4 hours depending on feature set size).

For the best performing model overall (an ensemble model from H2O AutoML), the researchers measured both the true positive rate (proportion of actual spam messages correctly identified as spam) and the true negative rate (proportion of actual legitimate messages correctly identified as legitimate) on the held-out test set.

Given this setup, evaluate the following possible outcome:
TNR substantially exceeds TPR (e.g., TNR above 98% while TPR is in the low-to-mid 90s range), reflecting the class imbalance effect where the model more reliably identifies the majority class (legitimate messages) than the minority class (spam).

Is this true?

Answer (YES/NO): YES